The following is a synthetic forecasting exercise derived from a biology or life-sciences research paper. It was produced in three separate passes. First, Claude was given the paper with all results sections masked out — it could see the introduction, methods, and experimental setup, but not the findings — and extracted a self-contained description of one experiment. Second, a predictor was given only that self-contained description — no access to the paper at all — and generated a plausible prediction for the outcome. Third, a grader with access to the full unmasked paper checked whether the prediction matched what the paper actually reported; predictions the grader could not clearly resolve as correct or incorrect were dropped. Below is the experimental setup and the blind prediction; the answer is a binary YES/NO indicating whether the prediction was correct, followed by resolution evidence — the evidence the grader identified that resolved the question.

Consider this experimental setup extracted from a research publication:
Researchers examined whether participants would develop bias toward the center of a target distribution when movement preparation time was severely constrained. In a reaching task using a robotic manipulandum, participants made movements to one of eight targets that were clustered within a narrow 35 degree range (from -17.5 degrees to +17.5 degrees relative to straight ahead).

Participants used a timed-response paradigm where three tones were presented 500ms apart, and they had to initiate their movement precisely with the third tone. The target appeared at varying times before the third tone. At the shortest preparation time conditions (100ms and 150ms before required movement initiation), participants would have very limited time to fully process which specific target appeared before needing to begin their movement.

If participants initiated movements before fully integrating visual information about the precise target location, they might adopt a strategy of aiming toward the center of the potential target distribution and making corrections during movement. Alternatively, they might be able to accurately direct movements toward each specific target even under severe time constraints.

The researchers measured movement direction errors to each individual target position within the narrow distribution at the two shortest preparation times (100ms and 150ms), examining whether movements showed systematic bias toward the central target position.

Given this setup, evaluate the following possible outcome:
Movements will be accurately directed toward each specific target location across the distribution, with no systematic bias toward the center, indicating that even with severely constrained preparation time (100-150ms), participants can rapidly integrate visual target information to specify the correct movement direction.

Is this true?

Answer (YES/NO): NO